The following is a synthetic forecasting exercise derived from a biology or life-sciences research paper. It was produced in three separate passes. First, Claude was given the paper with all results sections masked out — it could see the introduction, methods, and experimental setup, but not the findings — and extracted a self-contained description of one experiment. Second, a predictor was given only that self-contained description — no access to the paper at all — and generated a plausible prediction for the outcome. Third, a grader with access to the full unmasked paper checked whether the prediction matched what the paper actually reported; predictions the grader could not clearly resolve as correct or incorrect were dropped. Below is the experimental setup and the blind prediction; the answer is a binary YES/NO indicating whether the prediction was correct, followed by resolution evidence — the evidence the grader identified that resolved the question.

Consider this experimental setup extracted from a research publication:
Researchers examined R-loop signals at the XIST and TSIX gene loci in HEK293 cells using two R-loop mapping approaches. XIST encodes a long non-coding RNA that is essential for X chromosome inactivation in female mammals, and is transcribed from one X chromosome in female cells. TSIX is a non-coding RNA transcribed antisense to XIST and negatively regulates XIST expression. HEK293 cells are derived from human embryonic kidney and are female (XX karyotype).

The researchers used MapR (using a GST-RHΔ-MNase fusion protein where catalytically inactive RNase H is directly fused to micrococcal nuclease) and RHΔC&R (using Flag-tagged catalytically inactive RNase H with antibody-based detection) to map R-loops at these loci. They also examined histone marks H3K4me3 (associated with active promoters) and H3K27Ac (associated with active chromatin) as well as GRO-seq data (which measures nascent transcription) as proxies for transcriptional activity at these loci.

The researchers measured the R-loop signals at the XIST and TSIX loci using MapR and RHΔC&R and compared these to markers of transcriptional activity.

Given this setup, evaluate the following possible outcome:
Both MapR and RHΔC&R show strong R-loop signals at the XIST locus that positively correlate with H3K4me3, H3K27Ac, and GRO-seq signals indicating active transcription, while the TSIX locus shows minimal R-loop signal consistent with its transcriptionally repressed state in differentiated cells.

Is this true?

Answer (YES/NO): YES